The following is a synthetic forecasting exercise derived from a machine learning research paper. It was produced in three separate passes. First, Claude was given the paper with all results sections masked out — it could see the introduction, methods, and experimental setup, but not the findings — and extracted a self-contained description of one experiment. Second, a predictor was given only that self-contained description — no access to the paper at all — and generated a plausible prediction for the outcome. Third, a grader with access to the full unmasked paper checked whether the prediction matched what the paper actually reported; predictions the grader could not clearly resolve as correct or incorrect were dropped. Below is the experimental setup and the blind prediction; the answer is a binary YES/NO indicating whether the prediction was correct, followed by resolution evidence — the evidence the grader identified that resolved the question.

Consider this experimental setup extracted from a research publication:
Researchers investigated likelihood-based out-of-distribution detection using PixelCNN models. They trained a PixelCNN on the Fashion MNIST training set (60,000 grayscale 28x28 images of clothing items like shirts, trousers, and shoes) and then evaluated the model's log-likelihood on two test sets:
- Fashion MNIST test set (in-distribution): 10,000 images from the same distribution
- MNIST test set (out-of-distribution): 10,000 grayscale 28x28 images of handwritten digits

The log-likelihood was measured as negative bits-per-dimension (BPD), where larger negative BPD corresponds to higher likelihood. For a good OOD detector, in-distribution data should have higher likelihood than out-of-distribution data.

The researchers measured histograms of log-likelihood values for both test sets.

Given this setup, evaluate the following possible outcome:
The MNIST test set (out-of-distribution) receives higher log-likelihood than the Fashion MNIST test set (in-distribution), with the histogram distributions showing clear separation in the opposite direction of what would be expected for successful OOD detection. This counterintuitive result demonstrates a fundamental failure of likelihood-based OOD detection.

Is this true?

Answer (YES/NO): YES